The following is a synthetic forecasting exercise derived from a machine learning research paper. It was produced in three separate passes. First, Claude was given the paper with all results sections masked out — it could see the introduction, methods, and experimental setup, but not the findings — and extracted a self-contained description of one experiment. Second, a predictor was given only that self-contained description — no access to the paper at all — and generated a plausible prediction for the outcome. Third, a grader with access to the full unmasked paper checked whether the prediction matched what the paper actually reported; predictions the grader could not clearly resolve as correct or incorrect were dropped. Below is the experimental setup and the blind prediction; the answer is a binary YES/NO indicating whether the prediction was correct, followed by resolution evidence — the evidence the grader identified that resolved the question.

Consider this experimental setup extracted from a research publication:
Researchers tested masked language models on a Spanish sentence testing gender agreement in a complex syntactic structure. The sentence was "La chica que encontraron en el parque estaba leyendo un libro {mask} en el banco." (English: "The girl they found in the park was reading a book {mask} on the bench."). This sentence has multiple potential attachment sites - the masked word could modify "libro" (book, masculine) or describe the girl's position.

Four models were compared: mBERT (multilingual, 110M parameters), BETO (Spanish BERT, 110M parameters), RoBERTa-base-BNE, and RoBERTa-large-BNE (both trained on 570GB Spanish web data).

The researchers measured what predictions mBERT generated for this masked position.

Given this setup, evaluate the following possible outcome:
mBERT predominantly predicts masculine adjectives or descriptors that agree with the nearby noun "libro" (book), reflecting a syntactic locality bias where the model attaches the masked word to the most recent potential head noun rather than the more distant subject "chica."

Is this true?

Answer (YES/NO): NO